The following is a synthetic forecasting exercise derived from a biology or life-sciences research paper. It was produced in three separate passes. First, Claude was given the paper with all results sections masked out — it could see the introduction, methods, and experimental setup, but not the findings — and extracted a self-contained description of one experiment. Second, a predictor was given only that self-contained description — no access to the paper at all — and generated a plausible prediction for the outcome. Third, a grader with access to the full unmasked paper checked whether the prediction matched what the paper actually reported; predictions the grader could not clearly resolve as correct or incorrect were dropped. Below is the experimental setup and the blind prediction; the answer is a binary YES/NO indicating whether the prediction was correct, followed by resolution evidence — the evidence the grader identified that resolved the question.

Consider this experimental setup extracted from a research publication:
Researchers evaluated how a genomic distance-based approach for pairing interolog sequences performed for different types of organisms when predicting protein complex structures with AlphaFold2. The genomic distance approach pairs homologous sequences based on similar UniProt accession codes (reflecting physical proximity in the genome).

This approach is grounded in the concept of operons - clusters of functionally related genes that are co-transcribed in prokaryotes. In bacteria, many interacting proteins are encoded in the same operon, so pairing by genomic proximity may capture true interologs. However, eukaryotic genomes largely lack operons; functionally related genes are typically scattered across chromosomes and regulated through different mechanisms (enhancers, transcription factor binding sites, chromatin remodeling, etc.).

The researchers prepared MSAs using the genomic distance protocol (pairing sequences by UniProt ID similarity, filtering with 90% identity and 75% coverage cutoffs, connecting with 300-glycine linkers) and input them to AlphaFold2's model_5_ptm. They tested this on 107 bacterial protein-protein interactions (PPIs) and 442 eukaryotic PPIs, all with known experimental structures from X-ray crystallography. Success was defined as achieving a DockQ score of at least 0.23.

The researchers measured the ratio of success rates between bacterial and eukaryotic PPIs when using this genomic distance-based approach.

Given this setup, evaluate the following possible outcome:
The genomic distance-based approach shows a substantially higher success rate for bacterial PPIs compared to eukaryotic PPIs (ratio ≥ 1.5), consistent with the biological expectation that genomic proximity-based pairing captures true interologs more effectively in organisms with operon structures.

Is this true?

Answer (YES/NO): YES